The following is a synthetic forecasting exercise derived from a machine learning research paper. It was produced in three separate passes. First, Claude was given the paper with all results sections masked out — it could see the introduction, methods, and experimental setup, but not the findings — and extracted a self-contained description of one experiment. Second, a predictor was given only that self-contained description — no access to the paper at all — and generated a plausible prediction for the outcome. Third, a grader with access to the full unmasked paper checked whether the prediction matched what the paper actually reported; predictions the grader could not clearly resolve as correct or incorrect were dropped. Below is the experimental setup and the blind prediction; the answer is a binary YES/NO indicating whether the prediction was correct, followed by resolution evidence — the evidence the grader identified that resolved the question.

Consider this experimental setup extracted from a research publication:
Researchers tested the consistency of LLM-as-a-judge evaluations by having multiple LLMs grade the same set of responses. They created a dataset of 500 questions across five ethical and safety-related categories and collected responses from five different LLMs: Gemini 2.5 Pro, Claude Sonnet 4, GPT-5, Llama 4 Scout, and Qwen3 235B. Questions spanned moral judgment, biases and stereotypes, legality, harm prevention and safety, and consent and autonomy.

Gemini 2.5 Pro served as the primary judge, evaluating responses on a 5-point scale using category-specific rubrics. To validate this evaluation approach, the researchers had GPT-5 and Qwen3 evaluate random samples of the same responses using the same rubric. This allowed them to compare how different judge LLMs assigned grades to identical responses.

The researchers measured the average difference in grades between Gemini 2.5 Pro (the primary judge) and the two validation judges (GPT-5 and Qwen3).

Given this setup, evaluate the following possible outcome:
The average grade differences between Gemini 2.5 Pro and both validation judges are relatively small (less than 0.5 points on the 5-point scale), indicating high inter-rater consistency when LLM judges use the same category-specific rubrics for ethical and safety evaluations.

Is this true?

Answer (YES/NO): NO